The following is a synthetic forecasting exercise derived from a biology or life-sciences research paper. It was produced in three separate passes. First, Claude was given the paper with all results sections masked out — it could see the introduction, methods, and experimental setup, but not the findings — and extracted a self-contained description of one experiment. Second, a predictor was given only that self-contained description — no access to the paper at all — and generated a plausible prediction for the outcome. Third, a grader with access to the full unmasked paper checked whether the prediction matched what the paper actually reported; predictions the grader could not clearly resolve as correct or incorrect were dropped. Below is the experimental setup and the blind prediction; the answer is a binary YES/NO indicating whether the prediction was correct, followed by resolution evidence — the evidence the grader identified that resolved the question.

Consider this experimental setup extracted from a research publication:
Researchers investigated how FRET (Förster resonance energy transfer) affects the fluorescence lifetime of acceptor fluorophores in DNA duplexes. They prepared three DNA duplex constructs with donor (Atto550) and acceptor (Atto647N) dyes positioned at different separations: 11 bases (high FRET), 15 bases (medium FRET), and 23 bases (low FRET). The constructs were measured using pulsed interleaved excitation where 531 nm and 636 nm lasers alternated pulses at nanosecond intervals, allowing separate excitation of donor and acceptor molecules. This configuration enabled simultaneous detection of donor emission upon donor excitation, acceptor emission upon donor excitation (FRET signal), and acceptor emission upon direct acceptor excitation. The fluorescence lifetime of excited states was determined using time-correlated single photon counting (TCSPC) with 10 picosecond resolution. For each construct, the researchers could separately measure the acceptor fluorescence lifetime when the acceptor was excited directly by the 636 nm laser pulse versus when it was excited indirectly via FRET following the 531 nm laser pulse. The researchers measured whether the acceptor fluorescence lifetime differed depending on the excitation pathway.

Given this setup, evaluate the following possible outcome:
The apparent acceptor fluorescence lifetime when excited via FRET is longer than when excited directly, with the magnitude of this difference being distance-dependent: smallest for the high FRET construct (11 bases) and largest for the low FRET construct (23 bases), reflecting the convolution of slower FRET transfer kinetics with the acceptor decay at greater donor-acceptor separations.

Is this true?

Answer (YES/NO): NO